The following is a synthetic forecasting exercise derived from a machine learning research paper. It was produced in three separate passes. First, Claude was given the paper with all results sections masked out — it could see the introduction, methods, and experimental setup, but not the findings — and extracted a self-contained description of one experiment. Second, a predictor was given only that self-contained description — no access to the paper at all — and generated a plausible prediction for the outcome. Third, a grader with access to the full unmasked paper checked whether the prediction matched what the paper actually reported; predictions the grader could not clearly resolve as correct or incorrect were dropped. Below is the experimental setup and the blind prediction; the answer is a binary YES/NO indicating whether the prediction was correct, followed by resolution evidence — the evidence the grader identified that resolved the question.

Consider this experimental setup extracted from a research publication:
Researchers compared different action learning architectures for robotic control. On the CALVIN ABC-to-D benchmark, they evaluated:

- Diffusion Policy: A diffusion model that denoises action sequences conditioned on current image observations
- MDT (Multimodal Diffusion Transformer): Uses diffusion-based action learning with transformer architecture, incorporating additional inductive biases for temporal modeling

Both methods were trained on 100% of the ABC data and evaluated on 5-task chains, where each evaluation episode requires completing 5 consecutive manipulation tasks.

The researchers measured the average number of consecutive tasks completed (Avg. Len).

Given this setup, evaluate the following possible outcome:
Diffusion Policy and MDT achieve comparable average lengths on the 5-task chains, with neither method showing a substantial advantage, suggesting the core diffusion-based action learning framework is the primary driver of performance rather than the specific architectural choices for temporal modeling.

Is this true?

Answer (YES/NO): NO